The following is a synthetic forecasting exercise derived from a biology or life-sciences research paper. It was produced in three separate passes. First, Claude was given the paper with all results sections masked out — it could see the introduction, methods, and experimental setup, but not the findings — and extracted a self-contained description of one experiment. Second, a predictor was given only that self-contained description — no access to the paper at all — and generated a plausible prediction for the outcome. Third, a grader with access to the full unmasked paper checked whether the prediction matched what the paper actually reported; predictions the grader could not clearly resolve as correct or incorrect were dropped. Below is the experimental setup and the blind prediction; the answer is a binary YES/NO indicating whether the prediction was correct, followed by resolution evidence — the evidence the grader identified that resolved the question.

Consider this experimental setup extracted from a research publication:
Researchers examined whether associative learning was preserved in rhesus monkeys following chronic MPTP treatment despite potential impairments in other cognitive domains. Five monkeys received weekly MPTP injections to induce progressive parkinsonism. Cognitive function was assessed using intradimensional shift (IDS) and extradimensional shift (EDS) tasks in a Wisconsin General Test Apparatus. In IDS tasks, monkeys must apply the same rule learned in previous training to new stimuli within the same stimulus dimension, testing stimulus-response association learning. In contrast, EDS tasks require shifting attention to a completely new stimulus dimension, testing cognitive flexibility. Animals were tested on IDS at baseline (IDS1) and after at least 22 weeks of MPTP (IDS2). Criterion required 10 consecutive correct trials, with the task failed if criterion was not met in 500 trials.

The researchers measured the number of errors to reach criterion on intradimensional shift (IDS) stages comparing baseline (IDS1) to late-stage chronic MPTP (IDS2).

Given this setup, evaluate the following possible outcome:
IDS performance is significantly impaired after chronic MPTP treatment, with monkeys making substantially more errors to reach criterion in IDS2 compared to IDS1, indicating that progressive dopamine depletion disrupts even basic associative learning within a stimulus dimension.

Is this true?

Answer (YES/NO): NO